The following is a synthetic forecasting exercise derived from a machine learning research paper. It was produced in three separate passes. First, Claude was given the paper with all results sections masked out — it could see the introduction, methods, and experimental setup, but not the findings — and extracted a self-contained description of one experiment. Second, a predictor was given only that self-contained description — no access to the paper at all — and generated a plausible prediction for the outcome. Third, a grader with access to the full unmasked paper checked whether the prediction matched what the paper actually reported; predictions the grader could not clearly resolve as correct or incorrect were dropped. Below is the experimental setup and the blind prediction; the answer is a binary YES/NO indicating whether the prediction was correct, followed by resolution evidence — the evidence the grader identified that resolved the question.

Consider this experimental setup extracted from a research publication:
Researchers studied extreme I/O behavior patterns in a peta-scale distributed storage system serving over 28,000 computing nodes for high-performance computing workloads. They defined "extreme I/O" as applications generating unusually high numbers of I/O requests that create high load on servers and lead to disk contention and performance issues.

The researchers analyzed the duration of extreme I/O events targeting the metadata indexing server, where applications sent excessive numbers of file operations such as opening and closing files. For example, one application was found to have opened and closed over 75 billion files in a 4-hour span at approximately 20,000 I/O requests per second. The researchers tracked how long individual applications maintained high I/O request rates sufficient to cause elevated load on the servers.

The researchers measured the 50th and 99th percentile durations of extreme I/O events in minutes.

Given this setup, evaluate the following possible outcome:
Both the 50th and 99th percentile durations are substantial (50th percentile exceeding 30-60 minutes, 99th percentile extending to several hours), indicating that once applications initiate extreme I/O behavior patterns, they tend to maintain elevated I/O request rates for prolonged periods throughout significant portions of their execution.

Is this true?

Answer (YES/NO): NO